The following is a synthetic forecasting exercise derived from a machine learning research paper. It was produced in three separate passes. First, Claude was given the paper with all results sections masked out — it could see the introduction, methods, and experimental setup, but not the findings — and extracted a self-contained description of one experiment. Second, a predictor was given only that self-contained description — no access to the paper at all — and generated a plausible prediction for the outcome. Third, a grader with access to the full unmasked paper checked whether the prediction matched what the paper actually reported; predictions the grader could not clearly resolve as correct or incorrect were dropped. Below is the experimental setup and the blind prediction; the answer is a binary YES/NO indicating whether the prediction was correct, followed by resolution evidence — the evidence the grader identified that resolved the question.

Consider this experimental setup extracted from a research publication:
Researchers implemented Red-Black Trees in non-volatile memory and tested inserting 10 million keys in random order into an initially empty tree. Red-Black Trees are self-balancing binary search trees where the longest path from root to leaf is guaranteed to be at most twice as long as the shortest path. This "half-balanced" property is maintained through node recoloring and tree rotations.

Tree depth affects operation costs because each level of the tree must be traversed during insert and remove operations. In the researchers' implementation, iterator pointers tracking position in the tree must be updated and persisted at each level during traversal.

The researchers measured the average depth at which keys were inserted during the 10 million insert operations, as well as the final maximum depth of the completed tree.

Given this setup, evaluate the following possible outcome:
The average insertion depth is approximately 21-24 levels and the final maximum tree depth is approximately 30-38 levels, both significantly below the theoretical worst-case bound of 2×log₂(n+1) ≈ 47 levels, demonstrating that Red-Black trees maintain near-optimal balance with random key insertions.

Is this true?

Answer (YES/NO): NO